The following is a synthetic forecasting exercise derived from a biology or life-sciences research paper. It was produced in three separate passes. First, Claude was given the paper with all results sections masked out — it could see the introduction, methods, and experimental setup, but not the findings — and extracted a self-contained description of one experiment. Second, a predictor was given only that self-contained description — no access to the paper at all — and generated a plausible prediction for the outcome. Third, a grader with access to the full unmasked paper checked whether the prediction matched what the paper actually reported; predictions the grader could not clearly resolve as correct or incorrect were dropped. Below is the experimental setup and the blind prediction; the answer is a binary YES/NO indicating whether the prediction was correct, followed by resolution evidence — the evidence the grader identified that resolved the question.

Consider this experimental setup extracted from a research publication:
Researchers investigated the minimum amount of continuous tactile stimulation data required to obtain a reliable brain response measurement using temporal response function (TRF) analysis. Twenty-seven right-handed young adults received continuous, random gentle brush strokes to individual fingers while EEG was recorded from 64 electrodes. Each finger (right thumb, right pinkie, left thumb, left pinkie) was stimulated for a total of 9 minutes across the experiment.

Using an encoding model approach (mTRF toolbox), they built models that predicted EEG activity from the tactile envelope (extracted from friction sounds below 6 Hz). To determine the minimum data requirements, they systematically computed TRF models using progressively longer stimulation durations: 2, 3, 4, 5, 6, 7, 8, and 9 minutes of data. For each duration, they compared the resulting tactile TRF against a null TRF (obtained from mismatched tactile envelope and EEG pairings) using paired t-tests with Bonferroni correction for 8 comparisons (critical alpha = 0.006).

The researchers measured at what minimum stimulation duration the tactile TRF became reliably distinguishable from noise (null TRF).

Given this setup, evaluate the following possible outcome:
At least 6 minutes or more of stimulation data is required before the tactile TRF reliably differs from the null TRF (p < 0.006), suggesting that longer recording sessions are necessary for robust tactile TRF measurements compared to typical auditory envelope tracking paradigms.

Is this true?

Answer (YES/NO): NO